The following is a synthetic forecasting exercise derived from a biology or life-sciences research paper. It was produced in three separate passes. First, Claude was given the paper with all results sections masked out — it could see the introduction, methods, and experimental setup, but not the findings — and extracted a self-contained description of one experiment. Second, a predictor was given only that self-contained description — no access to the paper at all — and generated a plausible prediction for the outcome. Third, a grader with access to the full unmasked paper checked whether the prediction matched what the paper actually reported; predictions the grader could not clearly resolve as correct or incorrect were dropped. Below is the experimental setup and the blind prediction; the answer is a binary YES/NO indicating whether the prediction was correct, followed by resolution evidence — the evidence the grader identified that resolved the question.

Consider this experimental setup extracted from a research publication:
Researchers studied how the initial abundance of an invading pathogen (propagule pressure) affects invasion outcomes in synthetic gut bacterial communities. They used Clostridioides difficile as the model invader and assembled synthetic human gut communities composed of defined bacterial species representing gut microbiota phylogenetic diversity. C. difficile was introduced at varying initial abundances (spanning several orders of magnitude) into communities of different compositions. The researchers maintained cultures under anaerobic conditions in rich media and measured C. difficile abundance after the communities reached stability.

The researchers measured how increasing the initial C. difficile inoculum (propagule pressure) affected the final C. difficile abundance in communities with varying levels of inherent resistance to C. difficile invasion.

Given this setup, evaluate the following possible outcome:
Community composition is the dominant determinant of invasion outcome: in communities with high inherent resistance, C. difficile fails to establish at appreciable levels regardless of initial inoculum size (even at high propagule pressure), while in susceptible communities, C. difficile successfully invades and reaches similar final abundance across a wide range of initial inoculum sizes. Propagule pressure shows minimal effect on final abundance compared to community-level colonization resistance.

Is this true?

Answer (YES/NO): NO